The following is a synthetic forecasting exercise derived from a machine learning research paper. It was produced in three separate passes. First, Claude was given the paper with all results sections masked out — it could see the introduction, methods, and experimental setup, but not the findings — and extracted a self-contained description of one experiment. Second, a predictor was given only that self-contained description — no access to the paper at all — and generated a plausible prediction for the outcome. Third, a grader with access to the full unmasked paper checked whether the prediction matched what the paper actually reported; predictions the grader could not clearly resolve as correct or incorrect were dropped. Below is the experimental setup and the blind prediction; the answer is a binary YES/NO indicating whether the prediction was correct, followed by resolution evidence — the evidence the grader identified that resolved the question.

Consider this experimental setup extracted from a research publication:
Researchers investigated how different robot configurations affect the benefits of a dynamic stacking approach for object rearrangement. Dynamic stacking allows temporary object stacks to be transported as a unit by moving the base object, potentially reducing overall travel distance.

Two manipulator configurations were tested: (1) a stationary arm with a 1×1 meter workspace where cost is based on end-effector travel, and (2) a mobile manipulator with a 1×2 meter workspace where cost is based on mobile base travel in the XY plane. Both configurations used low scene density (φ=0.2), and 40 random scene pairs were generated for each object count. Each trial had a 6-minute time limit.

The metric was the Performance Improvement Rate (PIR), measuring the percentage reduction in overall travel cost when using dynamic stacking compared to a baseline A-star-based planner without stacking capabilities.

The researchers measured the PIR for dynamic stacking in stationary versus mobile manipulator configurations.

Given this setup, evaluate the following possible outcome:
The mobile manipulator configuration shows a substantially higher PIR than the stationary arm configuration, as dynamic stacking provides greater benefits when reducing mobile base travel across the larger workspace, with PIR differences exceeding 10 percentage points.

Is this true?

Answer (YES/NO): NO